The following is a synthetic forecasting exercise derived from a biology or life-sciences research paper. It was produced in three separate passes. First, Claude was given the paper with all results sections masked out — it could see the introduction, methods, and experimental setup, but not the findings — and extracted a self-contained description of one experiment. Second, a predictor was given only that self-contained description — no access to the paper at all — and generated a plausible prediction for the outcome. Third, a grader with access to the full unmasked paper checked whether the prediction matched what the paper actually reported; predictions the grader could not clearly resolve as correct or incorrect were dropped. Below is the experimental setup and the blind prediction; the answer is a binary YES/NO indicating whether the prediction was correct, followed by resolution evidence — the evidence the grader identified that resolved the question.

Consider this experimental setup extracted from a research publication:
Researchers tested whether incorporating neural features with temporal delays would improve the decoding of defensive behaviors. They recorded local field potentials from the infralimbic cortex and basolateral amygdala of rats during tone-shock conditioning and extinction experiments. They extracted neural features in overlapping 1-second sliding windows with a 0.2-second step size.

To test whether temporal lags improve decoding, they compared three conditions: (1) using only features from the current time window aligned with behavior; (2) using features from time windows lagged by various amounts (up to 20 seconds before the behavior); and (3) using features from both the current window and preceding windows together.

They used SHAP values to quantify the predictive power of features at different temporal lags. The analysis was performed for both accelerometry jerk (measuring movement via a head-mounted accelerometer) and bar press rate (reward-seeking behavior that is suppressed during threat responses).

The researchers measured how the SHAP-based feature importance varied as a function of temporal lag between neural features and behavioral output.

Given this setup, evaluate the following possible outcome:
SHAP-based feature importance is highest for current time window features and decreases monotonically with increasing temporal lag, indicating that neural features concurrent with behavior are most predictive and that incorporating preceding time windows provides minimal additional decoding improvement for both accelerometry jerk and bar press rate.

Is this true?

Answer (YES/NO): NO